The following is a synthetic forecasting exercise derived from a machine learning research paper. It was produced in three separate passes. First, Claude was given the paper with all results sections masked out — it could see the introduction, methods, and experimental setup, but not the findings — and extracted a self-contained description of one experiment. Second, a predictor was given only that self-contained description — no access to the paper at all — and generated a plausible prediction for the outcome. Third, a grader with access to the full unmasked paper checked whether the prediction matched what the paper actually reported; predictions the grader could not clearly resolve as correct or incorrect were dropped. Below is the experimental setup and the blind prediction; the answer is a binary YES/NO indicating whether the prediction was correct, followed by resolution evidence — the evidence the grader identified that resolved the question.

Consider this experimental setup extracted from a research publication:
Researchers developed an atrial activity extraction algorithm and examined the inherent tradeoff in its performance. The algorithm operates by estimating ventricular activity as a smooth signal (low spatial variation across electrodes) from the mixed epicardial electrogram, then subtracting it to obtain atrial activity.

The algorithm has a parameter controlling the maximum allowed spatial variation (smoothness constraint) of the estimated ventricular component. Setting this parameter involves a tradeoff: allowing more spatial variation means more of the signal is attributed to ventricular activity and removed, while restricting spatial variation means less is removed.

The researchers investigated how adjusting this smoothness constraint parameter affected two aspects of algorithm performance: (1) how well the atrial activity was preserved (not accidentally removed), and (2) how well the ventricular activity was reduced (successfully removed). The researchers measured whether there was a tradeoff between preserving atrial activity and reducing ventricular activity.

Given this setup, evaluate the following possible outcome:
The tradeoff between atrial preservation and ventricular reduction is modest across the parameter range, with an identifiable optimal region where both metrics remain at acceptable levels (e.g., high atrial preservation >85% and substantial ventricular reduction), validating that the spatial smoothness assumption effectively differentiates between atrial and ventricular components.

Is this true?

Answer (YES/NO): NO